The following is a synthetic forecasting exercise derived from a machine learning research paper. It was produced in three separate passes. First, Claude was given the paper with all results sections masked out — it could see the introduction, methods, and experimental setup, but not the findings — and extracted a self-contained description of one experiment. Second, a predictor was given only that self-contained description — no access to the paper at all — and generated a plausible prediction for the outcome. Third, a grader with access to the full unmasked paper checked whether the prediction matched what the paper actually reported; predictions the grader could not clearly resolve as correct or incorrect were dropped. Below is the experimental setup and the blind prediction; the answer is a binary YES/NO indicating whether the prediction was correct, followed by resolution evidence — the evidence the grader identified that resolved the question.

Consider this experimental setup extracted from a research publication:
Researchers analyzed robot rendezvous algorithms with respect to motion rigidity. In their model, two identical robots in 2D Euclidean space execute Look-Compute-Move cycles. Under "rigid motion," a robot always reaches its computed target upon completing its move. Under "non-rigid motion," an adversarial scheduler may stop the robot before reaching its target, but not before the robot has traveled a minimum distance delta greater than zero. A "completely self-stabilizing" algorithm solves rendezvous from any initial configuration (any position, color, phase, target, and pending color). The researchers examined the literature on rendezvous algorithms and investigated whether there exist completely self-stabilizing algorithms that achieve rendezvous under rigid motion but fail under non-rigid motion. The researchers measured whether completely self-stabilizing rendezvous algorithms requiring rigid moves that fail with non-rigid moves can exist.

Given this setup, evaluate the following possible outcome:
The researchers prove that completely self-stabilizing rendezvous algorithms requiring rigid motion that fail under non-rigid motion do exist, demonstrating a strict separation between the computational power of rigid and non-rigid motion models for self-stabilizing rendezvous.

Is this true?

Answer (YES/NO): NO